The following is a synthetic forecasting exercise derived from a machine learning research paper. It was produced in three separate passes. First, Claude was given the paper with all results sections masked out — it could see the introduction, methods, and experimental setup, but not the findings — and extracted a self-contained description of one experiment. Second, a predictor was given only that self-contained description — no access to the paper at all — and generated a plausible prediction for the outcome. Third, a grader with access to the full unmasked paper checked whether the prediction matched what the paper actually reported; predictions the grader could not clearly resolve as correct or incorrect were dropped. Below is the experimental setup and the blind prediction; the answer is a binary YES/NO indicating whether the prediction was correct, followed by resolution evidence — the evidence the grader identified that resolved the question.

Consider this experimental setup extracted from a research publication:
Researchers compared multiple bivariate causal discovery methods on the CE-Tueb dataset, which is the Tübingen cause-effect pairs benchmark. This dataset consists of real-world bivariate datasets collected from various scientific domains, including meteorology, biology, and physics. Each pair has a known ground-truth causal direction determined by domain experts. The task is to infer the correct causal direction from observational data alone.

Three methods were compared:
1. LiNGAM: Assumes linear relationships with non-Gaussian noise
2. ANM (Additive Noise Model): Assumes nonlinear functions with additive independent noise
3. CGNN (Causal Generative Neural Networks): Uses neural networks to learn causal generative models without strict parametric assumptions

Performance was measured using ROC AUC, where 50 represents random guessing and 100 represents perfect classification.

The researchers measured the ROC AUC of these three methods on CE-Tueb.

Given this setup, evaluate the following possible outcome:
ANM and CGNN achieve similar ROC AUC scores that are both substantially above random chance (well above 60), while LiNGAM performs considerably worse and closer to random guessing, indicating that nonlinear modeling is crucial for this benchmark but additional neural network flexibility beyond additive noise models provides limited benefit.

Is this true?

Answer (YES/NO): NO